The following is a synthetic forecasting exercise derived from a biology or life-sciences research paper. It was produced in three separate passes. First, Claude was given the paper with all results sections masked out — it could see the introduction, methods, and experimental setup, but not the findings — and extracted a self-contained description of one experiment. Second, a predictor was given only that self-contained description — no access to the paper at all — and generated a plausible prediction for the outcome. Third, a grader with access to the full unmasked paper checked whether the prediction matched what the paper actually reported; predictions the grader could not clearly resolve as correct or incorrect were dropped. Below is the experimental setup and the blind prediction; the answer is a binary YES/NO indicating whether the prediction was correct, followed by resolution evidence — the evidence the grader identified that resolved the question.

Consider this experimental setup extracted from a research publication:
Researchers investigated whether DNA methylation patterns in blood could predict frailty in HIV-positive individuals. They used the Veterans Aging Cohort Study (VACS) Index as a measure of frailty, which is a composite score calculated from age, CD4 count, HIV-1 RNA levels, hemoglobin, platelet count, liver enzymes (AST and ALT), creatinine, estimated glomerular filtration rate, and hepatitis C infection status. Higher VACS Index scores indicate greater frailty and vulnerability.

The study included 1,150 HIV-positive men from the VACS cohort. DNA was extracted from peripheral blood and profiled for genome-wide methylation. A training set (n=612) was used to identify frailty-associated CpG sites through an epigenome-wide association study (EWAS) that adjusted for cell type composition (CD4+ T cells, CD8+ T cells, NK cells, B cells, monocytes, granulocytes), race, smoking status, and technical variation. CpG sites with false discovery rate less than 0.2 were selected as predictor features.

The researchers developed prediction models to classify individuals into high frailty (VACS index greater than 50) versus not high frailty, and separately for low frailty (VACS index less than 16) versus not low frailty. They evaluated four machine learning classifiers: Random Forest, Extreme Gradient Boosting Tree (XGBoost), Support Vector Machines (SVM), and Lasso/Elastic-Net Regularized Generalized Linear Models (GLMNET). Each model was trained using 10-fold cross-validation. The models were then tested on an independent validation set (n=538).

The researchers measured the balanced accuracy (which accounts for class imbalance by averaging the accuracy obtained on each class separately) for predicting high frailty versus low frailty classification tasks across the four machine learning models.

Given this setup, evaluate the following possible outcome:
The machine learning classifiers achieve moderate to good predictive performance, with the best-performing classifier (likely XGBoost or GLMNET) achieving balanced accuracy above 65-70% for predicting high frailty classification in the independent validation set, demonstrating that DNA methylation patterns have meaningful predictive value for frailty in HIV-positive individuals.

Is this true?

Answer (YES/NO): NO